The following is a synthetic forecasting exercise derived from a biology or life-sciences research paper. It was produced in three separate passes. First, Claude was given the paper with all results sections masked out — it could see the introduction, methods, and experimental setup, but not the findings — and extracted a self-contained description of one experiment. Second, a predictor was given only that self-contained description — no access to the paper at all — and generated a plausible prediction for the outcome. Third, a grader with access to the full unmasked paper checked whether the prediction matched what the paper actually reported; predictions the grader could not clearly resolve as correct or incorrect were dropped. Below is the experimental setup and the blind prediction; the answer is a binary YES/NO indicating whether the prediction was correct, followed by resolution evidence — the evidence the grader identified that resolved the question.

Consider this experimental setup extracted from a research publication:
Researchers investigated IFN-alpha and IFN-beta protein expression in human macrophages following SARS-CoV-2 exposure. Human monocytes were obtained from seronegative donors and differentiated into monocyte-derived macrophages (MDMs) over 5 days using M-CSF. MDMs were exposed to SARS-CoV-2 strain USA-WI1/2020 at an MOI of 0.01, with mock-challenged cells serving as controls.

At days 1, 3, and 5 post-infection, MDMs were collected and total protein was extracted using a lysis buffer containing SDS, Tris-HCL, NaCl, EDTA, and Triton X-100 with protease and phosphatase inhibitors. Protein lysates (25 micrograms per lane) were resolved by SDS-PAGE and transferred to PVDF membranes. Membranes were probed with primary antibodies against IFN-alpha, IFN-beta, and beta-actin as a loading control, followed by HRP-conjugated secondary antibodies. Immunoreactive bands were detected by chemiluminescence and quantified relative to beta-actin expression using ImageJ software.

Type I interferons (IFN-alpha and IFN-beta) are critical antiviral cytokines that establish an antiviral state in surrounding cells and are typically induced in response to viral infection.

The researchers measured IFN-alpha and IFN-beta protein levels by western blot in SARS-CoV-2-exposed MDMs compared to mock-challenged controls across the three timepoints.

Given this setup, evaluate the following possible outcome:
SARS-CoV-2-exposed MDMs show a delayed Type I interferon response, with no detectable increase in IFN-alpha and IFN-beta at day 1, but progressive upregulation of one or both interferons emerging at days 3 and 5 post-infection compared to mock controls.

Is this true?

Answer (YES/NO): NO